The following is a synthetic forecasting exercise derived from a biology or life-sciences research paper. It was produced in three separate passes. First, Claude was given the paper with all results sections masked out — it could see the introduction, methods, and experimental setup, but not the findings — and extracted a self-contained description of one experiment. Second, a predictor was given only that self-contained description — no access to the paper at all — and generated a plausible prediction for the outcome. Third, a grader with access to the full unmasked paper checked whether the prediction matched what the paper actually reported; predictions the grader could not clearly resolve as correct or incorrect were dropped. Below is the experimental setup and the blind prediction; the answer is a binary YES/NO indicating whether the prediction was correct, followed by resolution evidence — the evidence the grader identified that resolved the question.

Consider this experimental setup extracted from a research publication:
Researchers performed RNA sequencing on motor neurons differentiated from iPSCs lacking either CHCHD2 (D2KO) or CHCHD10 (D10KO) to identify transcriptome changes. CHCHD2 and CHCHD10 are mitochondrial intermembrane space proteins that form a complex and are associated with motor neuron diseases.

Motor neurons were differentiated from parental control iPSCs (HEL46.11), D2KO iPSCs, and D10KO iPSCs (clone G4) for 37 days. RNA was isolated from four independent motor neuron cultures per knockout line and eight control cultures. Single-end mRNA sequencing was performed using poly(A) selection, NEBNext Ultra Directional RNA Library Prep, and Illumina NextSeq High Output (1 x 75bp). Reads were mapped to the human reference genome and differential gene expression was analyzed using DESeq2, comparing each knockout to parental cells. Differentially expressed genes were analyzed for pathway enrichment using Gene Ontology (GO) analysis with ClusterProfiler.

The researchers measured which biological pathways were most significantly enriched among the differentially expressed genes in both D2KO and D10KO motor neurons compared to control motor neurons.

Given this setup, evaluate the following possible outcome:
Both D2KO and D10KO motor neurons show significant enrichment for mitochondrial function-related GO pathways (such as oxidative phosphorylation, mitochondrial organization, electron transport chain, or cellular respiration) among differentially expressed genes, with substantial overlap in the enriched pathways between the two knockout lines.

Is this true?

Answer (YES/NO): NO